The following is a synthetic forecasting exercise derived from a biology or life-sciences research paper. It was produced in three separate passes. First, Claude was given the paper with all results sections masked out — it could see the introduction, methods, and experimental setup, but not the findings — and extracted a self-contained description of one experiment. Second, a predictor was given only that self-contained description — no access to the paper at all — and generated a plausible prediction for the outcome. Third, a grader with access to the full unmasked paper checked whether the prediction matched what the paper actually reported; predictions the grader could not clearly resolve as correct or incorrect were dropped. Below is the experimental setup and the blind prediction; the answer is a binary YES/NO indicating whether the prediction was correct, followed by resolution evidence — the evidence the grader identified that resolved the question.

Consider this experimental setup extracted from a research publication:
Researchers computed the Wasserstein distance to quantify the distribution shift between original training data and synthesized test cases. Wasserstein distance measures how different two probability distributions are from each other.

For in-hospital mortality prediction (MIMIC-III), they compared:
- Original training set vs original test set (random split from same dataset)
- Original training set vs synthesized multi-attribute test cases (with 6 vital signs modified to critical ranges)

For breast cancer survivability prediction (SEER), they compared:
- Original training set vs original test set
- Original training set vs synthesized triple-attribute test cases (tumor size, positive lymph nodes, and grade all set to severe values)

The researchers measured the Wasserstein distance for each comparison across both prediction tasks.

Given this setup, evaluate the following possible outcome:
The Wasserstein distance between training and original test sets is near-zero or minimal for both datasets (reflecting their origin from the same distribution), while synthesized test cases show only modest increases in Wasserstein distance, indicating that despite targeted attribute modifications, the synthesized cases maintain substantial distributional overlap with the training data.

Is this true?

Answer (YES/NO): NO